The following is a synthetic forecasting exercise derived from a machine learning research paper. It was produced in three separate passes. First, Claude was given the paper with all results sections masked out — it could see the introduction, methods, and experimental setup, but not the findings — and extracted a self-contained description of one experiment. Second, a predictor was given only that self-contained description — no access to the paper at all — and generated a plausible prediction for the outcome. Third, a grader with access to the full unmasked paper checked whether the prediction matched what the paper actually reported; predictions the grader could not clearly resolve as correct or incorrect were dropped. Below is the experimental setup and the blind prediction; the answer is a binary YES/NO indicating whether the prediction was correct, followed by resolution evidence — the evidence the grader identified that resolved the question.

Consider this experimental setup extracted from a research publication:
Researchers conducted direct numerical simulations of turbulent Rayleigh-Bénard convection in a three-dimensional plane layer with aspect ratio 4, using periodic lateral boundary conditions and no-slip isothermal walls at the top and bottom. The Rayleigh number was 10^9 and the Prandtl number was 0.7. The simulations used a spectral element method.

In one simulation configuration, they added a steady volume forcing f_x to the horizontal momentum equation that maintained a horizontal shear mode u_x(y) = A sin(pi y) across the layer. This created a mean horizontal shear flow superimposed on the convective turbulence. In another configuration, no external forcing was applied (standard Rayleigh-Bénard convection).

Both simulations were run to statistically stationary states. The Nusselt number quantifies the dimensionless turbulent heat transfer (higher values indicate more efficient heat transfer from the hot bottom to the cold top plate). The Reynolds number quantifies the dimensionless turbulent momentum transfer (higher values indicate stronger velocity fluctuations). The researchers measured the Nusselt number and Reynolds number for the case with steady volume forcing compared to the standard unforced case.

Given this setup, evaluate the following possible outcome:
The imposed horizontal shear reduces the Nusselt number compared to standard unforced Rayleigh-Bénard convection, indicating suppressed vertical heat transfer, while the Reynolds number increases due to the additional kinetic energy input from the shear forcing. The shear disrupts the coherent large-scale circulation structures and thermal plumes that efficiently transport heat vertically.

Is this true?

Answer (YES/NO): NO